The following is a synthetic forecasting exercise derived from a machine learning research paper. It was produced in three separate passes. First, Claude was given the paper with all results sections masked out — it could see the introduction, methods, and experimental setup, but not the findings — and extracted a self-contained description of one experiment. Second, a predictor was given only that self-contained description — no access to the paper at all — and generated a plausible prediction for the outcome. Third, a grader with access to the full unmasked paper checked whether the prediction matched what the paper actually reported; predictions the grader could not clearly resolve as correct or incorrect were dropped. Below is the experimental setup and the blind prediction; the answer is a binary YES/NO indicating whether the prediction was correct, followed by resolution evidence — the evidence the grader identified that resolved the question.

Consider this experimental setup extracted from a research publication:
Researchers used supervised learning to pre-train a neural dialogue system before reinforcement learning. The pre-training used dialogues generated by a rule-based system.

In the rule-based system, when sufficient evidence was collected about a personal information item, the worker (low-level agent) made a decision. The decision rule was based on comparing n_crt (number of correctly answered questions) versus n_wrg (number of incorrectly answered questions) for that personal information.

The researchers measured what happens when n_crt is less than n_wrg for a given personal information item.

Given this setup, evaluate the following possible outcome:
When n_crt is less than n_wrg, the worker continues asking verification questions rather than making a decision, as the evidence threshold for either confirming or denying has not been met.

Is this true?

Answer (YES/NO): NO